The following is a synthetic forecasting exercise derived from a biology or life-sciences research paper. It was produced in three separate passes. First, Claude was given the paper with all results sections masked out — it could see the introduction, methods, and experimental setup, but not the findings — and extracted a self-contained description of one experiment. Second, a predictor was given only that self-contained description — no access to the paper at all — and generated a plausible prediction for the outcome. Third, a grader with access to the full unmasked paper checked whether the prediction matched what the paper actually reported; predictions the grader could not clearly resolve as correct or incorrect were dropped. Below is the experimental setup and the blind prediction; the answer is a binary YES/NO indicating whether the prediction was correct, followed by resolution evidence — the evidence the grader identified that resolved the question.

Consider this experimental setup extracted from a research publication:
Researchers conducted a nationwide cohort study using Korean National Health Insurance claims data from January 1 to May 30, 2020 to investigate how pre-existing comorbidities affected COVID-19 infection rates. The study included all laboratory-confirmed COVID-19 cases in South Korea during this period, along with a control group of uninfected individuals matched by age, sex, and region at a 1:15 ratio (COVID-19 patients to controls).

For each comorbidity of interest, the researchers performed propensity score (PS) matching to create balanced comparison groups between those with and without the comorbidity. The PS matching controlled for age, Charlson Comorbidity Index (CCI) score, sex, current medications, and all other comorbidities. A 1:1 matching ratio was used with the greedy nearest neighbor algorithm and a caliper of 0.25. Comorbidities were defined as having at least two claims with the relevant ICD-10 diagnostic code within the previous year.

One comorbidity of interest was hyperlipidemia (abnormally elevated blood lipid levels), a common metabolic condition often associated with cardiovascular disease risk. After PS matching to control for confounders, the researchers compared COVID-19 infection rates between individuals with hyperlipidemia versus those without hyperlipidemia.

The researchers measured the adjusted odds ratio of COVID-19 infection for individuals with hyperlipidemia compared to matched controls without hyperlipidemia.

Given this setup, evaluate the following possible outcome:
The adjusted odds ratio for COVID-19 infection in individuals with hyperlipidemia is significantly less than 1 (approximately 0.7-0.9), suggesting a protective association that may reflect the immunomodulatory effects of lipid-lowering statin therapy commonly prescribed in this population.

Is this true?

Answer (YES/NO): YES